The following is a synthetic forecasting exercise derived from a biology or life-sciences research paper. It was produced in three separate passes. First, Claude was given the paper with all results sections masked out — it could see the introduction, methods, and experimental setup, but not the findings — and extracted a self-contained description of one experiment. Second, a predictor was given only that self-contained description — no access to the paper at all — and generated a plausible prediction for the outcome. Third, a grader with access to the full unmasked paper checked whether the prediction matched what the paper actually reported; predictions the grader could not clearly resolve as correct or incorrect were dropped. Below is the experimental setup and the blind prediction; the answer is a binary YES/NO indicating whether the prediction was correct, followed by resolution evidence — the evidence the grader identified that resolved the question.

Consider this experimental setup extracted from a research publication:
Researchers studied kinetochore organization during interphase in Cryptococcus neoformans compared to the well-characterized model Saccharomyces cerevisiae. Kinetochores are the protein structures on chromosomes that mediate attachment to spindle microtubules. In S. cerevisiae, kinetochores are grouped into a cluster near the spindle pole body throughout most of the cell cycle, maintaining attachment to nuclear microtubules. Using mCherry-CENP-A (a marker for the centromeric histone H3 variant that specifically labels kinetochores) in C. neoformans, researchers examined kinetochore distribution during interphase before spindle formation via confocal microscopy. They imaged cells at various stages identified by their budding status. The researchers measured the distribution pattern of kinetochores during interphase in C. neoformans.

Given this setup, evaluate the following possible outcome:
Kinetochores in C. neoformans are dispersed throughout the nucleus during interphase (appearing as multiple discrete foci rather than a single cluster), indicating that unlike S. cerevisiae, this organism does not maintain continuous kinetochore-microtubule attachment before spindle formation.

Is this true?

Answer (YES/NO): YES